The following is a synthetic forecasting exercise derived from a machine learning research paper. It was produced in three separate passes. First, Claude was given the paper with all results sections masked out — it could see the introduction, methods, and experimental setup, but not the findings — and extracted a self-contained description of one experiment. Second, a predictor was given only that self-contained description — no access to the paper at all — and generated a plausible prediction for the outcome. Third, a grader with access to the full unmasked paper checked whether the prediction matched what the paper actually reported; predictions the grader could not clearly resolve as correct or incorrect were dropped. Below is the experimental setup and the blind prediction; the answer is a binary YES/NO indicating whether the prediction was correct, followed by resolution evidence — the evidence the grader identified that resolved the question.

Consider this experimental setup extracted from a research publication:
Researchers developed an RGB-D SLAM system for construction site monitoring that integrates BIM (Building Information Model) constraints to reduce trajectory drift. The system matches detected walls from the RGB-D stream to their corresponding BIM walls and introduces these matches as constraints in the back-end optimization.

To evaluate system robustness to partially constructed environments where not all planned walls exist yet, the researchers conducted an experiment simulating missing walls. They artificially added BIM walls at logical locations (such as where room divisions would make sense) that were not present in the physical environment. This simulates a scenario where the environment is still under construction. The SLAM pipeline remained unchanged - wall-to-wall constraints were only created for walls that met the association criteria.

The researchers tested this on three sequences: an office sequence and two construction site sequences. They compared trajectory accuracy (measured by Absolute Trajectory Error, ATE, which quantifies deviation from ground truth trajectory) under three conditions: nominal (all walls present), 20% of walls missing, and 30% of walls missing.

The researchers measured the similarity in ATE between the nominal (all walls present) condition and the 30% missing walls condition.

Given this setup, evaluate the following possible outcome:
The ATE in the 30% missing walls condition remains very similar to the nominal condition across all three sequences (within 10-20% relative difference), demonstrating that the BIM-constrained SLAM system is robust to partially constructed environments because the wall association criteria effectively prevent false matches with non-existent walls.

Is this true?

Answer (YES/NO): YES